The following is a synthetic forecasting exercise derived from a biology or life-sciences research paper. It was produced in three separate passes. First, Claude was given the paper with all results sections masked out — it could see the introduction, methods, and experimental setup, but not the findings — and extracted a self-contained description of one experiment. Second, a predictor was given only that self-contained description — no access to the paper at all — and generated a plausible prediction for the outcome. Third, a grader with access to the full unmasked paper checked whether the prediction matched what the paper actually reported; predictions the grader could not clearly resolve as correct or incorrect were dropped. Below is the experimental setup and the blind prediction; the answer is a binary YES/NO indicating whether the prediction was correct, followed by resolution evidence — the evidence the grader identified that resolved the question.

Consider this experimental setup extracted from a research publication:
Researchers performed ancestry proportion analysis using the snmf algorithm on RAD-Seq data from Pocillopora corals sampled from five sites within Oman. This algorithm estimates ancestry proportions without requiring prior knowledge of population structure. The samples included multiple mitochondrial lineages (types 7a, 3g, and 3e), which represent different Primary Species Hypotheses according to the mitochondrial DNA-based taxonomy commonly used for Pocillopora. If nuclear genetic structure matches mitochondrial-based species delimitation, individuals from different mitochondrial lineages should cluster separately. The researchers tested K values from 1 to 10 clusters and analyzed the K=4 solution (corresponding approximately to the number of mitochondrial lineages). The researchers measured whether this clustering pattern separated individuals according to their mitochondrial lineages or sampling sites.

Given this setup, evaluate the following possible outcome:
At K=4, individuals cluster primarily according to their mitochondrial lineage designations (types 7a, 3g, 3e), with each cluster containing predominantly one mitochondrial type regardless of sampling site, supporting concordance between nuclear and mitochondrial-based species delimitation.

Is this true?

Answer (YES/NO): NO